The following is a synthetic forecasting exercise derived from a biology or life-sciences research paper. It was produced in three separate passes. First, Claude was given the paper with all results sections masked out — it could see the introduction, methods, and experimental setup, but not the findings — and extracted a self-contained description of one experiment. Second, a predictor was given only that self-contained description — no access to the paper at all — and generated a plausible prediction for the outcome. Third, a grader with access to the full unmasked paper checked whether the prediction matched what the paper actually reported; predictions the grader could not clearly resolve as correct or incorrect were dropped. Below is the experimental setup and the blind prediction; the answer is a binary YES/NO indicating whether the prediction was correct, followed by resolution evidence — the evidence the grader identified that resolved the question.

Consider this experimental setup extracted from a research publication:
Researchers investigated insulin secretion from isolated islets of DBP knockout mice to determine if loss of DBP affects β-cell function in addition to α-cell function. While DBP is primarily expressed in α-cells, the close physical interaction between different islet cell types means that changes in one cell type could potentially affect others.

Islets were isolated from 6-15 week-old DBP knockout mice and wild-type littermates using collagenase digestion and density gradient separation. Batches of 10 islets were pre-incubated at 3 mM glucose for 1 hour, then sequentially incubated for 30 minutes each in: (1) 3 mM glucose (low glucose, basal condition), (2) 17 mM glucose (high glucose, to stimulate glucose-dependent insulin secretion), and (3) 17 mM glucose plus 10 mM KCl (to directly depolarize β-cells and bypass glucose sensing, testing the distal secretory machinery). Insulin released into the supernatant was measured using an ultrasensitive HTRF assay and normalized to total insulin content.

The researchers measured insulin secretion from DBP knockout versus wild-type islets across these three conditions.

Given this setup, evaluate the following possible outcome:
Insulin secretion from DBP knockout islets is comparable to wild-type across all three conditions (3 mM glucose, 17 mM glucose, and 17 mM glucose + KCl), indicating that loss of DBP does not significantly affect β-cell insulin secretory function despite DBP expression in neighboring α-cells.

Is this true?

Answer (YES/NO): NO